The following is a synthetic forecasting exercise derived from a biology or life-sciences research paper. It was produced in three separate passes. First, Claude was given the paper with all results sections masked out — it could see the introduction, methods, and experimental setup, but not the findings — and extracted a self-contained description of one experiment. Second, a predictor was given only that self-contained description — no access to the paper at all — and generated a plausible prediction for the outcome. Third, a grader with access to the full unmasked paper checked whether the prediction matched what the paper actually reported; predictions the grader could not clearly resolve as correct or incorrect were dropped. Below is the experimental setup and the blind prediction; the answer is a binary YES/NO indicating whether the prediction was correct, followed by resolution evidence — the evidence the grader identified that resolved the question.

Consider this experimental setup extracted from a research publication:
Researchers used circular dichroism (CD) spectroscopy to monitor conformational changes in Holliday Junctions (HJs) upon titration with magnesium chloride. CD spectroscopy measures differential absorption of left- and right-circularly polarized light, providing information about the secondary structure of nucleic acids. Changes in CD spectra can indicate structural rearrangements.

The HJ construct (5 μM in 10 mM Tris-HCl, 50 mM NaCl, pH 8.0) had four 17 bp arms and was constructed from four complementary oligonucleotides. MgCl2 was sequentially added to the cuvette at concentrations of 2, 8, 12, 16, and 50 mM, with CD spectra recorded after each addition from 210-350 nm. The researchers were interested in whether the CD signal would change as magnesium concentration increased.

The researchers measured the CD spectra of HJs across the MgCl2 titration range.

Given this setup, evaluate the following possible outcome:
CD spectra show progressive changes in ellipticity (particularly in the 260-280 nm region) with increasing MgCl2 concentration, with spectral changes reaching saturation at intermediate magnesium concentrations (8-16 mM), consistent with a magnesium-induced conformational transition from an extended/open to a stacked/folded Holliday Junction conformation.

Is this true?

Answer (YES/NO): NO